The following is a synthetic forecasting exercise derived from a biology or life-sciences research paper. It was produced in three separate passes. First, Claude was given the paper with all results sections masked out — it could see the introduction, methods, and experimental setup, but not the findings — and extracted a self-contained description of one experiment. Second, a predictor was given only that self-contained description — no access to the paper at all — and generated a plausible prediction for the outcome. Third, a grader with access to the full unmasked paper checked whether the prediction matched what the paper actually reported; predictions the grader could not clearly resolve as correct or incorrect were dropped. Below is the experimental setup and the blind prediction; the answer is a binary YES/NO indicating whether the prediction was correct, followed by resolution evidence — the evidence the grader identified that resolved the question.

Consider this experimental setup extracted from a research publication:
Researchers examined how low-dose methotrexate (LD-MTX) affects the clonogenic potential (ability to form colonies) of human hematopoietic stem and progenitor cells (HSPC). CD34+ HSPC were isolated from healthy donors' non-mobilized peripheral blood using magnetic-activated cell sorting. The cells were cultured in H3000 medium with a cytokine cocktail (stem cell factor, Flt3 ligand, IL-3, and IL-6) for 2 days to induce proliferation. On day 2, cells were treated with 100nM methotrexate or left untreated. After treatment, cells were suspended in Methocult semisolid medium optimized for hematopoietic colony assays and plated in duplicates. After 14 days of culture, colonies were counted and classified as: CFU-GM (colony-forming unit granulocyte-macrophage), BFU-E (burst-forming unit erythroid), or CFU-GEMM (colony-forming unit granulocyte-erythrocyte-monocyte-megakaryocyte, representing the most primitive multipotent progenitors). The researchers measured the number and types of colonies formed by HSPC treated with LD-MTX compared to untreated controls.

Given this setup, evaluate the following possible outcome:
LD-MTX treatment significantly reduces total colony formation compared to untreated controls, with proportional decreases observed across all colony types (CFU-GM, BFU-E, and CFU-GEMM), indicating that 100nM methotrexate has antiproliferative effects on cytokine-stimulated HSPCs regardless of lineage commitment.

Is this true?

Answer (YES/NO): NO